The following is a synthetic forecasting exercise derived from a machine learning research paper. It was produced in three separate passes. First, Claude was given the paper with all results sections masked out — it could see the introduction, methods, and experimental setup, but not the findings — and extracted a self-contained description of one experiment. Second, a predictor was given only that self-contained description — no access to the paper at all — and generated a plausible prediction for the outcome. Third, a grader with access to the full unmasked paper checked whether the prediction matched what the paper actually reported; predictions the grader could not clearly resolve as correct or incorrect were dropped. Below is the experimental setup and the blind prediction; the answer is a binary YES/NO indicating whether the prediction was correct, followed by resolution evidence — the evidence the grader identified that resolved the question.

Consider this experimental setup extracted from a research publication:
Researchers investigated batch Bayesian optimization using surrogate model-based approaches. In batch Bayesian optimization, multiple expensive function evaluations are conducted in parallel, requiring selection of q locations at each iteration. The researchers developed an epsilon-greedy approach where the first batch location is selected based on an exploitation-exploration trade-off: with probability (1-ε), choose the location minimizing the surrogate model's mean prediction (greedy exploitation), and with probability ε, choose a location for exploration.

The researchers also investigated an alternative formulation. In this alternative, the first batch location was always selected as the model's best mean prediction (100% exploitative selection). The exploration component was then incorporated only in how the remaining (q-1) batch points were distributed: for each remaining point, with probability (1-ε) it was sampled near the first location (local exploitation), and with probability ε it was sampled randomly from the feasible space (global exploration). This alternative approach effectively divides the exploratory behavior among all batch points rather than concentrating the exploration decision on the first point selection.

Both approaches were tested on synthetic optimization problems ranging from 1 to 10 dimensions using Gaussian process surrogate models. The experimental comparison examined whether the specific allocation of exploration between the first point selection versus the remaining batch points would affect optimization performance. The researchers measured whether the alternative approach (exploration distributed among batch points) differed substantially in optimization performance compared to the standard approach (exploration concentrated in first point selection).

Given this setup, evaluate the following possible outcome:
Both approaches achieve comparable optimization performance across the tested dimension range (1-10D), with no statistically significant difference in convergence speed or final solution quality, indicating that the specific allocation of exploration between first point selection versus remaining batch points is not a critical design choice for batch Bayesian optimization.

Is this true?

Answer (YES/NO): YES